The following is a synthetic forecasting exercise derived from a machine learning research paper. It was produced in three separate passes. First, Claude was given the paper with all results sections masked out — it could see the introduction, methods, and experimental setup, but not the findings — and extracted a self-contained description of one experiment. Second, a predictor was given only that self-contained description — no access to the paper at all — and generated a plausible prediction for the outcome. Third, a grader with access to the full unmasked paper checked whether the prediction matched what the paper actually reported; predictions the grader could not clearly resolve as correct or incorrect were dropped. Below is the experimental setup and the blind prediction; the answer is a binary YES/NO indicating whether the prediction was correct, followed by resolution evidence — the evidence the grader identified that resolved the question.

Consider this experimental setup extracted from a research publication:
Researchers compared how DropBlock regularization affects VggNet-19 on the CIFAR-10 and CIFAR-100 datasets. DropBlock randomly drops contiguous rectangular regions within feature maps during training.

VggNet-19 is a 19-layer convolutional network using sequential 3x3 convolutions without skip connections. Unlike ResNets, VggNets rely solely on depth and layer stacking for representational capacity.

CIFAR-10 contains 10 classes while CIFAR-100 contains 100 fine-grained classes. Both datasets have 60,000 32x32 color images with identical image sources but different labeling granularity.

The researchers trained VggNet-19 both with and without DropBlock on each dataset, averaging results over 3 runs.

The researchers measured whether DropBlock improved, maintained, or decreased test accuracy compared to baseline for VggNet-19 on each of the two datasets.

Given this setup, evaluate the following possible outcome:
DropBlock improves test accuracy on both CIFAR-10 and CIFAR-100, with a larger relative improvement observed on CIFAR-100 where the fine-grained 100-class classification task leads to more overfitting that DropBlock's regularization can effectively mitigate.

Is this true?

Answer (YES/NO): NO